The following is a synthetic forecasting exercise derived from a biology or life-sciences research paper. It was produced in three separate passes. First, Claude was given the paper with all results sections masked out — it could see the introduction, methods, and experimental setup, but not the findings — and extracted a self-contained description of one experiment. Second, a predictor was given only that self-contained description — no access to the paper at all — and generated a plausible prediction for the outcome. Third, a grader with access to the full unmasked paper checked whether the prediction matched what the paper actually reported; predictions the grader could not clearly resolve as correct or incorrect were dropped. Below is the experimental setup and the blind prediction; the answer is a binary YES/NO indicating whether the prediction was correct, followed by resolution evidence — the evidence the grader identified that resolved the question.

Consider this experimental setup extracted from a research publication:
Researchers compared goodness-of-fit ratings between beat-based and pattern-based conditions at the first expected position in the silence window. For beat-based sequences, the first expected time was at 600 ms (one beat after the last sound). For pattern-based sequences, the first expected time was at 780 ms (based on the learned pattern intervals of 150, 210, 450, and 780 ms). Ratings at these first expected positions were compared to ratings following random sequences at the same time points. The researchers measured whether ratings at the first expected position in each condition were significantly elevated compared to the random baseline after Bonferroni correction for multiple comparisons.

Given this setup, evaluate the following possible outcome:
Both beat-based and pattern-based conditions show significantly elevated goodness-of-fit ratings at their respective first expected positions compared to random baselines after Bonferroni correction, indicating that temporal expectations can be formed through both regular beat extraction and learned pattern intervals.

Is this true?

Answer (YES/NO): NO